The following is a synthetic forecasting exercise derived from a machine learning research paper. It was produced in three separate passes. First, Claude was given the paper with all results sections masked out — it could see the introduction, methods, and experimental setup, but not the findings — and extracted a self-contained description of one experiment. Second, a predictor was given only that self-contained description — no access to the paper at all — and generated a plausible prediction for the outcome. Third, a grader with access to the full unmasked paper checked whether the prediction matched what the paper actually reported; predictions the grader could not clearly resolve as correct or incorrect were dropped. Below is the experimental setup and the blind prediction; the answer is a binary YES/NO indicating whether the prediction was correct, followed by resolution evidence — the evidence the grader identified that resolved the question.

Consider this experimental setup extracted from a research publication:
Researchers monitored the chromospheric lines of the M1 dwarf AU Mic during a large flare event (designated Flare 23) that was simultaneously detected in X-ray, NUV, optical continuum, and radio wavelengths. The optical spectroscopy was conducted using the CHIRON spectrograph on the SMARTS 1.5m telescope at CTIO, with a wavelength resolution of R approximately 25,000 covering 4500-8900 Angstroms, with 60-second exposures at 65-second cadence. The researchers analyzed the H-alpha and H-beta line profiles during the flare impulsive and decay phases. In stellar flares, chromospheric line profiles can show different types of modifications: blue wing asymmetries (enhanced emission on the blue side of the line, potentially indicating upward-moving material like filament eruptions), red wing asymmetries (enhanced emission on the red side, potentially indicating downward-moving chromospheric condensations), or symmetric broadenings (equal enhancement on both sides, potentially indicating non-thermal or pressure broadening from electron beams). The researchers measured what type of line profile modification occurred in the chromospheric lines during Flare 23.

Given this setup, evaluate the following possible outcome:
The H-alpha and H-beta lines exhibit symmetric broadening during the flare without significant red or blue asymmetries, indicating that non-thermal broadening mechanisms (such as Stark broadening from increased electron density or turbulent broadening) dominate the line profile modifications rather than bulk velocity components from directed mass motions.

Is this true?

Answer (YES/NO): YES